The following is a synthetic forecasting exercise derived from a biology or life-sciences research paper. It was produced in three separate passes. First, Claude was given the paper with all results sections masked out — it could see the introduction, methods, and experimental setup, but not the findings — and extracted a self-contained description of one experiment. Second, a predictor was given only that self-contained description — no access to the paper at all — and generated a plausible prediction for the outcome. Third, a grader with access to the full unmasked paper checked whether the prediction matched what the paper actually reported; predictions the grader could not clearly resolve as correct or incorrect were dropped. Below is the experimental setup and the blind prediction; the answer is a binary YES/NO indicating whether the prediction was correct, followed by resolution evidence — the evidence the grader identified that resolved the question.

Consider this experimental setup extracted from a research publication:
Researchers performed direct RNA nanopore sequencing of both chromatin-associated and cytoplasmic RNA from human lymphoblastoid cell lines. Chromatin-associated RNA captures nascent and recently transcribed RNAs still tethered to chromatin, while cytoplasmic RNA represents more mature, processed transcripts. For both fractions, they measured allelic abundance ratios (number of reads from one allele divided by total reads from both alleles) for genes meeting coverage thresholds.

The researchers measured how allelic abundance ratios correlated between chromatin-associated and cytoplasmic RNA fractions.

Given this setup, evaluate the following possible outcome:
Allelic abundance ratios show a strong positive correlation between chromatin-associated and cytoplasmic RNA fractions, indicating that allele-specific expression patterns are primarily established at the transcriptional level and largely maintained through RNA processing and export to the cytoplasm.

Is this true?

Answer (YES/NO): NO